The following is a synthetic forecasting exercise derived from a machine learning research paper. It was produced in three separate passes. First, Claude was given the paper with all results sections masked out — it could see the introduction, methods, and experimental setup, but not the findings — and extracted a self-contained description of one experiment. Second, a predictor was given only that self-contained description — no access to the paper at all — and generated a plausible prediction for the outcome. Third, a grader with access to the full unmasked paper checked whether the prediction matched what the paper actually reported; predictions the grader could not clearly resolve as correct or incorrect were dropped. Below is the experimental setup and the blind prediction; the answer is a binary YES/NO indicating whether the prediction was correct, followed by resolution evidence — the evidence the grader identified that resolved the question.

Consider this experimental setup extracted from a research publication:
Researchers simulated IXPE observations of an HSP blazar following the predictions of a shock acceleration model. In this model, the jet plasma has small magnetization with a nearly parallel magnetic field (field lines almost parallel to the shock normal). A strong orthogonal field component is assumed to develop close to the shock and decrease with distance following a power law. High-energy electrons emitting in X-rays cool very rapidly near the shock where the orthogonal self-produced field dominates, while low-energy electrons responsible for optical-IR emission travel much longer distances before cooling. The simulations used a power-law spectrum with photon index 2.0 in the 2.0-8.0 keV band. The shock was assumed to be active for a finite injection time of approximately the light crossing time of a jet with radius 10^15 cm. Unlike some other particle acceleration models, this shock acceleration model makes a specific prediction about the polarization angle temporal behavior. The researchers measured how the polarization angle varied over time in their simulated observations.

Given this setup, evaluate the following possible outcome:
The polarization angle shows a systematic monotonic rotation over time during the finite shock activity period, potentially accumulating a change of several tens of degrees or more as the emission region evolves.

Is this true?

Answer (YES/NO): NO